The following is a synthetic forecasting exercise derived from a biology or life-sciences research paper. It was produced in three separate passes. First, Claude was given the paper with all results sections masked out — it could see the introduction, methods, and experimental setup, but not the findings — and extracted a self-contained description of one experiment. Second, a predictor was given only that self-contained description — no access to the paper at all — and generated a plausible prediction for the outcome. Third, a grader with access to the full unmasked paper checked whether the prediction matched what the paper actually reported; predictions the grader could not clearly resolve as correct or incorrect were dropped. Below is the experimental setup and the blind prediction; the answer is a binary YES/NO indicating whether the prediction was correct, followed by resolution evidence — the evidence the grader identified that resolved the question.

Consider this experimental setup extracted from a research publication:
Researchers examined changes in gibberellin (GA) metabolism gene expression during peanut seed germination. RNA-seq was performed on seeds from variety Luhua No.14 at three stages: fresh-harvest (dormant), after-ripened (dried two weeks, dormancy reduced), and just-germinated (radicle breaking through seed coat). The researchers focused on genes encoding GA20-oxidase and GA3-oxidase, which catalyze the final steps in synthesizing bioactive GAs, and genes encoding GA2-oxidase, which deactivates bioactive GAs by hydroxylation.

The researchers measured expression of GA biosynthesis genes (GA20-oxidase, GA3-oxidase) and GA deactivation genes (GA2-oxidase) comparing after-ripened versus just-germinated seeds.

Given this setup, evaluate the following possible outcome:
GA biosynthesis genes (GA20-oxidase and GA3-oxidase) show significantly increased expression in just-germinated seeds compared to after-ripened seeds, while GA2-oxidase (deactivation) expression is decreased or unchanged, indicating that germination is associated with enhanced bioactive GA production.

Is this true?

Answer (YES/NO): NO